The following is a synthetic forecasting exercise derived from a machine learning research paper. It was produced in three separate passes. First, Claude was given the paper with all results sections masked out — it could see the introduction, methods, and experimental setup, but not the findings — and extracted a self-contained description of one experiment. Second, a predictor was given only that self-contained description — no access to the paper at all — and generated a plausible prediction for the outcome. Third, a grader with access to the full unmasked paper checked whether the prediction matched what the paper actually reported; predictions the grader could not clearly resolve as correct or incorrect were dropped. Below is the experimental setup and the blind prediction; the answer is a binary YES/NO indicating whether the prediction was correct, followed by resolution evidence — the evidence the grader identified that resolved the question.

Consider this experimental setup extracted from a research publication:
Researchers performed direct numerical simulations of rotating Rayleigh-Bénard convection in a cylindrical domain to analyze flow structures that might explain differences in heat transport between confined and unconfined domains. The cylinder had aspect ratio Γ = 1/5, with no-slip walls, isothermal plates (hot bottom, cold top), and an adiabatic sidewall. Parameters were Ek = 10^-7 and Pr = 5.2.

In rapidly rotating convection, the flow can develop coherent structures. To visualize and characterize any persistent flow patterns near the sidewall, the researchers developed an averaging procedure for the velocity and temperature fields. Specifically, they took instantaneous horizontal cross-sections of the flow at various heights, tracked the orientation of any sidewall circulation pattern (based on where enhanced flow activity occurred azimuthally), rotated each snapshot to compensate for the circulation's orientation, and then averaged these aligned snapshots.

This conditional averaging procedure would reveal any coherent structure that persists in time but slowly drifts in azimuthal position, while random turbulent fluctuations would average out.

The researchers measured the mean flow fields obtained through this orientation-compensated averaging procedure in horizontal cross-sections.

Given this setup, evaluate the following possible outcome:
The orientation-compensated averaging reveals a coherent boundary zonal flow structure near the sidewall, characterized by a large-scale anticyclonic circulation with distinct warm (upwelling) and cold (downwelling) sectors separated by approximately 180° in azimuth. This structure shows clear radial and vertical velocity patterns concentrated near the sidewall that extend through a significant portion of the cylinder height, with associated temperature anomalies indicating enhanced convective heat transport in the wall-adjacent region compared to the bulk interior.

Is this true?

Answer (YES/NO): YES